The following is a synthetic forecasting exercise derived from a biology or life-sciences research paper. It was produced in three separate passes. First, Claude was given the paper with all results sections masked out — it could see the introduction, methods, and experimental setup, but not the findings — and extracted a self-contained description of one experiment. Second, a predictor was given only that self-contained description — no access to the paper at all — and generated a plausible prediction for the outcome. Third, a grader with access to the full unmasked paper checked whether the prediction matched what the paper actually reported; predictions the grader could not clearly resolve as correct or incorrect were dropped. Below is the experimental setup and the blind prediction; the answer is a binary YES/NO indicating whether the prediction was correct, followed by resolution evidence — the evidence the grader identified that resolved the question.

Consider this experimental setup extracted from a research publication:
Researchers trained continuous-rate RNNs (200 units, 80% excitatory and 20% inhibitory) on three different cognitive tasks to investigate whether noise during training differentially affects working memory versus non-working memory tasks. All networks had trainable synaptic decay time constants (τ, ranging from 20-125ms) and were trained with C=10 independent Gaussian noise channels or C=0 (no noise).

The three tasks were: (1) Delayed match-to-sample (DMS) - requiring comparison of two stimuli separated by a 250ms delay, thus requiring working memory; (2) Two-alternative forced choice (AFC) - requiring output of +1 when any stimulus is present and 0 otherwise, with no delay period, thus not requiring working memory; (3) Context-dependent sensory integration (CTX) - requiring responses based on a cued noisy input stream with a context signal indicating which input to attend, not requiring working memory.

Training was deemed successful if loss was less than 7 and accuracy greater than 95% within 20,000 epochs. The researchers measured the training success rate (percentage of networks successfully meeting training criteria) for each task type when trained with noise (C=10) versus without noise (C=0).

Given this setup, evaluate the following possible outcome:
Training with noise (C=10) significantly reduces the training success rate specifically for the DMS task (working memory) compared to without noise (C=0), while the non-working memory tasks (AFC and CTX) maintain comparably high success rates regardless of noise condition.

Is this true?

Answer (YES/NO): NO